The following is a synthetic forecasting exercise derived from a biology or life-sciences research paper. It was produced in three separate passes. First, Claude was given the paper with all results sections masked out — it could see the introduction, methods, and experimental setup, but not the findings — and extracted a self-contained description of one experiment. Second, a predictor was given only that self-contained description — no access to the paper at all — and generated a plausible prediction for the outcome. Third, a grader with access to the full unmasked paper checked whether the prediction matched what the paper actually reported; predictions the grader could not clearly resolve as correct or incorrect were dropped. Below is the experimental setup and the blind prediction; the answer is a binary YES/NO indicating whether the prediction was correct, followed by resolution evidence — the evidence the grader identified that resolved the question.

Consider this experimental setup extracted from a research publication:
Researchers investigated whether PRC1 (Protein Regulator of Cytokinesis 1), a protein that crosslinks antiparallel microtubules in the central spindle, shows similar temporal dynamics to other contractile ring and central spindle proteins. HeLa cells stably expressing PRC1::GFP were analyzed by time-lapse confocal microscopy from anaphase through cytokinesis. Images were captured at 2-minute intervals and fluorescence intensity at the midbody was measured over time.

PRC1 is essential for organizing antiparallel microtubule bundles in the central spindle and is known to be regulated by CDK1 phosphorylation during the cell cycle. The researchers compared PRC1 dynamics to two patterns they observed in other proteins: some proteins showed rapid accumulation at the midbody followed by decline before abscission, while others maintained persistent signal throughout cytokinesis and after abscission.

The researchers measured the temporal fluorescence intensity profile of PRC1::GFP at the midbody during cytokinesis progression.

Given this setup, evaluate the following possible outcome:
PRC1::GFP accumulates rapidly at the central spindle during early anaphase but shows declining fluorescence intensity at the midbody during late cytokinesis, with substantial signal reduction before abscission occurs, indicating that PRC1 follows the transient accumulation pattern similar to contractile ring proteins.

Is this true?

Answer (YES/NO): YES